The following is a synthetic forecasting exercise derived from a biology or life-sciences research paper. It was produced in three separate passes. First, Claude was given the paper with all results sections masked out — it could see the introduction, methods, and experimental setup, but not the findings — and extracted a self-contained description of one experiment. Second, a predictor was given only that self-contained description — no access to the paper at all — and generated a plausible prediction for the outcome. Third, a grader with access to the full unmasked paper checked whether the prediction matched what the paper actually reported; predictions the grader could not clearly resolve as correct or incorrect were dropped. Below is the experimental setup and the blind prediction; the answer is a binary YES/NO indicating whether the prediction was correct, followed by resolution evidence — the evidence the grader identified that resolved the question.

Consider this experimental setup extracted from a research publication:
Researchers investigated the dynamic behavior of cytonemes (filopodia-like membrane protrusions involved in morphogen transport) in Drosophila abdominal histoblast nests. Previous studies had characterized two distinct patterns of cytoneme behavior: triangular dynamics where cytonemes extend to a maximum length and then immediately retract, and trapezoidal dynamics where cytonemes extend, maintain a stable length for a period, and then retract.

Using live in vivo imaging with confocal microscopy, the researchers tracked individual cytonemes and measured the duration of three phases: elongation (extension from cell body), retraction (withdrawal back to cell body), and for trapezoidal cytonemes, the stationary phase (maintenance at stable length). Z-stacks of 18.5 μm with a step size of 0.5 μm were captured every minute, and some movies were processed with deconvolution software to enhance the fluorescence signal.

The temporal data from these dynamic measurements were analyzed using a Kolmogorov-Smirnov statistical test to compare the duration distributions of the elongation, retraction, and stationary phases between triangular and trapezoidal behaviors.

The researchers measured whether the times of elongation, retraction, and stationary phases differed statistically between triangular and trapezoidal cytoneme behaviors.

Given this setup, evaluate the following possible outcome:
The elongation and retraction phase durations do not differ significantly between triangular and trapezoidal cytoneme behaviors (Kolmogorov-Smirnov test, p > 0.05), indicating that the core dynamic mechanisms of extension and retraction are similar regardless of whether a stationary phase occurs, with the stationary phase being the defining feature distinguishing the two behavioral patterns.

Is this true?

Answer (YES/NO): NO